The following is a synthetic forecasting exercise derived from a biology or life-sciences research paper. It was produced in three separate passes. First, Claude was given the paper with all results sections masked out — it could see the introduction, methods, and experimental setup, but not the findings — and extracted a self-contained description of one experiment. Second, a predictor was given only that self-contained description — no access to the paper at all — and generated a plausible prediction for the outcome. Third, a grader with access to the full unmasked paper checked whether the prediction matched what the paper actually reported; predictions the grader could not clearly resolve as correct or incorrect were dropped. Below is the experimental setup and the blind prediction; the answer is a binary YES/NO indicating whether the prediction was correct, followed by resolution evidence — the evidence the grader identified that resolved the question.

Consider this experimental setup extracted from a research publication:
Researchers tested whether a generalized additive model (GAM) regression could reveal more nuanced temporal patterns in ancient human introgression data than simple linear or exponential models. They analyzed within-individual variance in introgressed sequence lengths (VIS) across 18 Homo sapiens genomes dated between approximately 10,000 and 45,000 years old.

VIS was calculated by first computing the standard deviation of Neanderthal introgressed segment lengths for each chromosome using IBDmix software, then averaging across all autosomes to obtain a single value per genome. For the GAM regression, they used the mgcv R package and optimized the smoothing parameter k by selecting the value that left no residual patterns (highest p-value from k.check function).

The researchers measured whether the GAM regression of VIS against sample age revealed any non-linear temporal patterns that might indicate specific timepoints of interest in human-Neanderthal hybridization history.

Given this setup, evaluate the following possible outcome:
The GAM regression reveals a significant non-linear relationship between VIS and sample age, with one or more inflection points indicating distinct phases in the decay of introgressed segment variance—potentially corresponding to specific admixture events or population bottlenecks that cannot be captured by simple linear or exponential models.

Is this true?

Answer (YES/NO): NO